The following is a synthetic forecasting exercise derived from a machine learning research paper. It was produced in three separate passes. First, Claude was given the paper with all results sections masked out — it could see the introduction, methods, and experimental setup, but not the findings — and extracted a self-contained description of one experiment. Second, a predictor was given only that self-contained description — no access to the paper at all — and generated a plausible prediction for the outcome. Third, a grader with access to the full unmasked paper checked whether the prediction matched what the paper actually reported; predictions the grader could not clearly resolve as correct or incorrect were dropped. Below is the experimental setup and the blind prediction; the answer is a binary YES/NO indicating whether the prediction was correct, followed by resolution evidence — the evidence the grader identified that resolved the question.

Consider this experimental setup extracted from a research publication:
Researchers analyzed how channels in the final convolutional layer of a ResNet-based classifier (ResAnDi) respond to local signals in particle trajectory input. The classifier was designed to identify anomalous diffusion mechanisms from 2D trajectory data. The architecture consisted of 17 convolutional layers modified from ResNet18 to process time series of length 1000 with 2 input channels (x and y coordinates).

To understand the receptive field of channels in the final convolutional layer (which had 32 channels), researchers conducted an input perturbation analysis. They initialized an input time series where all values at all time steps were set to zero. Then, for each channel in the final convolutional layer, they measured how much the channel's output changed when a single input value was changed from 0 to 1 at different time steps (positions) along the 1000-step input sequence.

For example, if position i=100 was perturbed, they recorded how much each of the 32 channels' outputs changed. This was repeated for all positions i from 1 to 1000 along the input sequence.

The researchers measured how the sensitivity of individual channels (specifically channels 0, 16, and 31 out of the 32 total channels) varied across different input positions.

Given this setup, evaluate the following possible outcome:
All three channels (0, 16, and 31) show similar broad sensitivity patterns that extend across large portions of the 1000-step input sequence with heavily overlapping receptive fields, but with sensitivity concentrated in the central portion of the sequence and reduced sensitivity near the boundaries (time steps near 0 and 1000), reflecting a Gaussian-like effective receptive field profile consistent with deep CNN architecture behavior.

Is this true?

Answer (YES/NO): NO